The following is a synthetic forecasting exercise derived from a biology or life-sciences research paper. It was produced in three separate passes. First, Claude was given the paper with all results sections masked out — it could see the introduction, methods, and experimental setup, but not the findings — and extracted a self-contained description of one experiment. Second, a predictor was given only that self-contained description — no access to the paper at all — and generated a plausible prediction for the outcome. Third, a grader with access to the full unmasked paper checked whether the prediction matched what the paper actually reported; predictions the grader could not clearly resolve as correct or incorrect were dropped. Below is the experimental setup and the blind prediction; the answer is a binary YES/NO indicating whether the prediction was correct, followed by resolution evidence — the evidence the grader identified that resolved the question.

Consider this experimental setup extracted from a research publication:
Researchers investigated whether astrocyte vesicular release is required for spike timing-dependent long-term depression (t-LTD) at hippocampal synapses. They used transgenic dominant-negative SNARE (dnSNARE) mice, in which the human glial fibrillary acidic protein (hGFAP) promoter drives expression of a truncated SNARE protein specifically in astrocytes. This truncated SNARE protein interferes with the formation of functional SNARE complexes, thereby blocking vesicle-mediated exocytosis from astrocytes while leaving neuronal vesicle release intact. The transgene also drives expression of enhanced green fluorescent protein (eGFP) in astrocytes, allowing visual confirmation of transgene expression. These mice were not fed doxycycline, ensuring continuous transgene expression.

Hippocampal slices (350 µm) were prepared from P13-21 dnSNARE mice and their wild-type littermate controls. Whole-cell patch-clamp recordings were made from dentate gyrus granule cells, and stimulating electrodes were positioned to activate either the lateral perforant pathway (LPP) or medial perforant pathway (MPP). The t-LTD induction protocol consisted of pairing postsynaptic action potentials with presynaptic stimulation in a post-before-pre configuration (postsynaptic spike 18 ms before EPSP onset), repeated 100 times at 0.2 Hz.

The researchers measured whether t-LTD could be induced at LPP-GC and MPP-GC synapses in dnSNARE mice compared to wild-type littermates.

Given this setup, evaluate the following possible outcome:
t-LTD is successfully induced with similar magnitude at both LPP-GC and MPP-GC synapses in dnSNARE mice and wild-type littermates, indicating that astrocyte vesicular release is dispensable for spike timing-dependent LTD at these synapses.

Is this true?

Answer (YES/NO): NO